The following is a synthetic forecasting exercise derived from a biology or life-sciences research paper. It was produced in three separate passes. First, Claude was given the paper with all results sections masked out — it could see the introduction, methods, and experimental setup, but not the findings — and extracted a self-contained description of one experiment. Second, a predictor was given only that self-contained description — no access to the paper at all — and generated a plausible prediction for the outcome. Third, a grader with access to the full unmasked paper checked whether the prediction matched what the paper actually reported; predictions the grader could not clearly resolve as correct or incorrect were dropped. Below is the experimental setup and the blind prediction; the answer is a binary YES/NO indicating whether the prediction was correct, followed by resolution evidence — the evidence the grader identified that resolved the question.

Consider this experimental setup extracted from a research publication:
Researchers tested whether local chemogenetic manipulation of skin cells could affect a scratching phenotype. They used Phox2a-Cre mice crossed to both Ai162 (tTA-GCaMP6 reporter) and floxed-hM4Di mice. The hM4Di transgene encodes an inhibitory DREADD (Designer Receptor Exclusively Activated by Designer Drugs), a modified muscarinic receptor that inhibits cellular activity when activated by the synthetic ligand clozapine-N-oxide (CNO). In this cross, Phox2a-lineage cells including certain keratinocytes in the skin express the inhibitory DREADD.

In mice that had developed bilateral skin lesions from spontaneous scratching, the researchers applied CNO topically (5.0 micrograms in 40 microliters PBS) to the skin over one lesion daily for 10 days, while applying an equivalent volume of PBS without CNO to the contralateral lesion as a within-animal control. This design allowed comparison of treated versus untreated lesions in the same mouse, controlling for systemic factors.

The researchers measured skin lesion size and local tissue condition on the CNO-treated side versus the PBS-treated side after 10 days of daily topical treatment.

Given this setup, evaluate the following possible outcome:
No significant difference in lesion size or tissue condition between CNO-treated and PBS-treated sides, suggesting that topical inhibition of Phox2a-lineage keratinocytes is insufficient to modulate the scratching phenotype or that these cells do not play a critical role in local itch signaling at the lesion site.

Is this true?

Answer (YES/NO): NO